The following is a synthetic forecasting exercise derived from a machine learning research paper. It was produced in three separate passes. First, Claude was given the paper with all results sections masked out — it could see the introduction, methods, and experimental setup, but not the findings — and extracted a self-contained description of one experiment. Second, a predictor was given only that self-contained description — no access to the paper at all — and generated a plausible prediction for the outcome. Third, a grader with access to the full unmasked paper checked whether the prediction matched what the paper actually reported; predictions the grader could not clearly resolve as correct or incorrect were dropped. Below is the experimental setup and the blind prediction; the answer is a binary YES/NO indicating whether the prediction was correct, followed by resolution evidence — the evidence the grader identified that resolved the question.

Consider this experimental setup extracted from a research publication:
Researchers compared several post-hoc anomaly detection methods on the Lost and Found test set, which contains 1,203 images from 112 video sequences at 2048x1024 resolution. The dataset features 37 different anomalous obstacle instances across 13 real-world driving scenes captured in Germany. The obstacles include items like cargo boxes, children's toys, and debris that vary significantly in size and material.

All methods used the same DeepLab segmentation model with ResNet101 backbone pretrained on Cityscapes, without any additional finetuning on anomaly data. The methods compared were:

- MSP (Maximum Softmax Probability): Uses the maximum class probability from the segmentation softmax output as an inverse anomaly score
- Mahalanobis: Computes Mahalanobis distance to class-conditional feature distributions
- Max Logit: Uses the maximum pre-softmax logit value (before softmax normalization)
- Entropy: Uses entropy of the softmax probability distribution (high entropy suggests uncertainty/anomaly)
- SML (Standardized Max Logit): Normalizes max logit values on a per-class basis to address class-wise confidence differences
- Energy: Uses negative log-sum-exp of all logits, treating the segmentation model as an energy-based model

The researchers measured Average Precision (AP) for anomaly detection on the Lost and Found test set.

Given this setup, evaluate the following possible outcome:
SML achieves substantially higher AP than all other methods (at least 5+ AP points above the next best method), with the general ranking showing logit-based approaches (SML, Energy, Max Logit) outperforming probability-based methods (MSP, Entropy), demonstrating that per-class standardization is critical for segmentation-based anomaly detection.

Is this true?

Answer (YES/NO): NO